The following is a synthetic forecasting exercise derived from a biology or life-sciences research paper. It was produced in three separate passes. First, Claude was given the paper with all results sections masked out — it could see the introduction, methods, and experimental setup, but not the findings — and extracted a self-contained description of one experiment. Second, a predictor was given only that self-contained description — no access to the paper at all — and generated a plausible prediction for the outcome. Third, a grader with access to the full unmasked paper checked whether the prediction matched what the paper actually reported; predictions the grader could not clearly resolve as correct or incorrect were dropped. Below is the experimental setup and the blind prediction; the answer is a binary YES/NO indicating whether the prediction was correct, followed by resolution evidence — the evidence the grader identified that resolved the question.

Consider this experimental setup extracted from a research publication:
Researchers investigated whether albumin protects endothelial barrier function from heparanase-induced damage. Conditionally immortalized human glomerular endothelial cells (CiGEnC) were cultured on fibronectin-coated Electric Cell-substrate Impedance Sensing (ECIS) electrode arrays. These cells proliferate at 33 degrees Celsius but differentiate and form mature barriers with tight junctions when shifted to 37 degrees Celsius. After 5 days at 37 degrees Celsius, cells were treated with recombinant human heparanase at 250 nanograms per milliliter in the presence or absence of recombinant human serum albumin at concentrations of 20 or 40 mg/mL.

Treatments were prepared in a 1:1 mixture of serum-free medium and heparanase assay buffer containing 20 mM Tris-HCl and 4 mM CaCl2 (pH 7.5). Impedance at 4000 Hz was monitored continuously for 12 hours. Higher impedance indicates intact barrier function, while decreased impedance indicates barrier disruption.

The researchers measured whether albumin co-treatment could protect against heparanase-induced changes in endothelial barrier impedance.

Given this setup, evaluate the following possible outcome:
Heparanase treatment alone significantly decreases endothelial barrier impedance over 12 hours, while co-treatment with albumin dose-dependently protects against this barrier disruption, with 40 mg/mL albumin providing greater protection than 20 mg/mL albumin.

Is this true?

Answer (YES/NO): NO